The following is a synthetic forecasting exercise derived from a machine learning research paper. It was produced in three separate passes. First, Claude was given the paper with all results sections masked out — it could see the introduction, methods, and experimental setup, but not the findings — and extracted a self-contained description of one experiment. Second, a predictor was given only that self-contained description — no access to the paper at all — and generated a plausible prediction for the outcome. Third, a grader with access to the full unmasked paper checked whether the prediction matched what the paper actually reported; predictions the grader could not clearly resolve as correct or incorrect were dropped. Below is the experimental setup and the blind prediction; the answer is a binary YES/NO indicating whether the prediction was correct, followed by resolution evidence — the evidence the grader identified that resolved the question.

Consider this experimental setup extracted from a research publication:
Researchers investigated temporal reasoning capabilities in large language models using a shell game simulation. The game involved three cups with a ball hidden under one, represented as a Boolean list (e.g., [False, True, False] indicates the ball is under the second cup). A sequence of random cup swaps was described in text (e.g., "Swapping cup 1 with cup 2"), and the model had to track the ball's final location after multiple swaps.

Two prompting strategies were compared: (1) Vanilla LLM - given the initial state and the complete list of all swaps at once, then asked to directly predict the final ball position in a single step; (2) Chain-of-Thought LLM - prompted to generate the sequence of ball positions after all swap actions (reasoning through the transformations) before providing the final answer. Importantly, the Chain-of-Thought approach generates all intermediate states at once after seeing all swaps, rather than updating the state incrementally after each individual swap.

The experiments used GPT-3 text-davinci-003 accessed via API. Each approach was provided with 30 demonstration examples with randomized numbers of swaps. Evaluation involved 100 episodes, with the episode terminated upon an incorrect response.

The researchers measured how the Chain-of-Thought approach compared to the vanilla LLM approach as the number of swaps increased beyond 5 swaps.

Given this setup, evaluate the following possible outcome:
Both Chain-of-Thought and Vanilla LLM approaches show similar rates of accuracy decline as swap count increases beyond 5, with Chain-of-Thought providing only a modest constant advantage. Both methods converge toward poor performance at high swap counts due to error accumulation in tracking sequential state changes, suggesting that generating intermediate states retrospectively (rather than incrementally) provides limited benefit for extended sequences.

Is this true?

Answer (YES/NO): YES